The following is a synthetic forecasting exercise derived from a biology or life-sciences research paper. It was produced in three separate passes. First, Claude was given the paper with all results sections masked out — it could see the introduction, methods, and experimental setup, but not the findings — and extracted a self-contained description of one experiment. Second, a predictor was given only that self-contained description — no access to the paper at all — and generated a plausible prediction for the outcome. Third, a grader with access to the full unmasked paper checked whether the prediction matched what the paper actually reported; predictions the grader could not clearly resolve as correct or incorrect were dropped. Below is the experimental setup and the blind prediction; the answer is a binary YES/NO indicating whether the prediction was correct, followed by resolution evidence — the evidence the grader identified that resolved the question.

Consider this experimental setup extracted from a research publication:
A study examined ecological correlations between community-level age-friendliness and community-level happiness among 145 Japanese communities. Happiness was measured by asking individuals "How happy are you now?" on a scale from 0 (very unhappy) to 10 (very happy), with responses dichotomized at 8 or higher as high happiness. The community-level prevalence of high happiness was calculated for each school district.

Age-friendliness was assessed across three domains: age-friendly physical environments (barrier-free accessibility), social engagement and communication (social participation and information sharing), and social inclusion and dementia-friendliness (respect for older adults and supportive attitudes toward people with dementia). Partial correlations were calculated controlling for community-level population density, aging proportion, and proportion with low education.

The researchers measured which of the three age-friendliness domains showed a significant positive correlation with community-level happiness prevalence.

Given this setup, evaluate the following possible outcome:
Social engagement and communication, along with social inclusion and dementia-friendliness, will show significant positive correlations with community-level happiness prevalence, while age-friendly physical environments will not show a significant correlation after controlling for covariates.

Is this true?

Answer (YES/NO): NO